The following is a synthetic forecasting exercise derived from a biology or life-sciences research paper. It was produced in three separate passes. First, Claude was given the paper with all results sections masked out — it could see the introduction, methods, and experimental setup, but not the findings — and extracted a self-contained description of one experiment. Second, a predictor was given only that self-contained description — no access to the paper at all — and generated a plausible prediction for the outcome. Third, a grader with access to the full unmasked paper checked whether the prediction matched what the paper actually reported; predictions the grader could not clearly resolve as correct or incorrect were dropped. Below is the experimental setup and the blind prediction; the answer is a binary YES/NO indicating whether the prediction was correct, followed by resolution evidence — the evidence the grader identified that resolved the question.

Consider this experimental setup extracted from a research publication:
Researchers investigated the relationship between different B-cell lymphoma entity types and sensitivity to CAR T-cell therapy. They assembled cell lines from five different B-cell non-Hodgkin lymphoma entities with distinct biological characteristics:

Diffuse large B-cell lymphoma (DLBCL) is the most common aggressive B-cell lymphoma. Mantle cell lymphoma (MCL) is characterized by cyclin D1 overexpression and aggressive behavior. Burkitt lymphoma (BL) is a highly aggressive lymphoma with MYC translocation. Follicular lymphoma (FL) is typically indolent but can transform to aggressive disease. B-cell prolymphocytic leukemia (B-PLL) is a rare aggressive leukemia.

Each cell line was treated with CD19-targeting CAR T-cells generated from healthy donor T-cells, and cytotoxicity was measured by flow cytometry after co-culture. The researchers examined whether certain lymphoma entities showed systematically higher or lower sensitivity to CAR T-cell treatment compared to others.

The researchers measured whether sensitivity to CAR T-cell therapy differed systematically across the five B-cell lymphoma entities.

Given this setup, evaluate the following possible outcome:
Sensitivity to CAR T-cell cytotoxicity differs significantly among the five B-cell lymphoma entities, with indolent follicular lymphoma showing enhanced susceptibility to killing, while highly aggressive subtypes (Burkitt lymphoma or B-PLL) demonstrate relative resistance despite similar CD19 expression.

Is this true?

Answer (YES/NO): NO